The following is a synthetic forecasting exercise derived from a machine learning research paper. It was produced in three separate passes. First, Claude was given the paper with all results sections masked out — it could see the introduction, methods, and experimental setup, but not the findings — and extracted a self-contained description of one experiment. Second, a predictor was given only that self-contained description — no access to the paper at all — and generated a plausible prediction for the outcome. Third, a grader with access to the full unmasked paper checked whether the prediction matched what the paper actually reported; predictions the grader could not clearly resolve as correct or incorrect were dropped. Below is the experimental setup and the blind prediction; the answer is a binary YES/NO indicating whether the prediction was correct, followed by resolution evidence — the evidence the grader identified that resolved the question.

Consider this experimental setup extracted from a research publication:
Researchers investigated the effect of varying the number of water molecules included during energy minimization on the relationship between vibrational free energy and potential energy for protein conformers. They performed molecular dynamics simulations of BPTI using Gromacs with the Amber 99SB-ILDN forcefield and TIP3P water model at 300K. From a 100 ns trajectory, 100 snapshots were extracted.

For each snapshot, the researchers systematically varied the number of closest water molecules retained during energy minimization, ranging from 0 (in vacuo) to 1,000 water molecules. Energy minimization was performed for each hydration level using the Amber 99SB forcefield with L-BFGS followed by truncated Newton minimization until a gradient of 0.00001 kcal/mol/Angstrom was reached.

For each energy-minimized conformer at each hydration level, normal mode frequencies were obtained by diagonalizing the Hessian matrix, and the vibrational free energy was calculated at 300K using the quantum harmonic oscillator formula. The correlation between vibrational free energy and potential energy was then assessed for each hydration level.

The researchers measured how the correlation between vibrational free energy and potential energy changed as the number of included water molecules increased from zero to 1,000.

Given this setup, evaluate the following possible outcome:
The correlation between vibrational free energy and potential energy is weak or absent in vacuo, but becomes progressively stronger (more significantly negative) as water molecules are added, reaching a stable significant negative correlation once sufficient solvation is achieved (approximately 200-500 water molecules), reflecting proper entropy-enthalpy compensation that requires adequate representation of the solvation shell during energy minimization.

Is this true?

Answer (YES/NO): YES